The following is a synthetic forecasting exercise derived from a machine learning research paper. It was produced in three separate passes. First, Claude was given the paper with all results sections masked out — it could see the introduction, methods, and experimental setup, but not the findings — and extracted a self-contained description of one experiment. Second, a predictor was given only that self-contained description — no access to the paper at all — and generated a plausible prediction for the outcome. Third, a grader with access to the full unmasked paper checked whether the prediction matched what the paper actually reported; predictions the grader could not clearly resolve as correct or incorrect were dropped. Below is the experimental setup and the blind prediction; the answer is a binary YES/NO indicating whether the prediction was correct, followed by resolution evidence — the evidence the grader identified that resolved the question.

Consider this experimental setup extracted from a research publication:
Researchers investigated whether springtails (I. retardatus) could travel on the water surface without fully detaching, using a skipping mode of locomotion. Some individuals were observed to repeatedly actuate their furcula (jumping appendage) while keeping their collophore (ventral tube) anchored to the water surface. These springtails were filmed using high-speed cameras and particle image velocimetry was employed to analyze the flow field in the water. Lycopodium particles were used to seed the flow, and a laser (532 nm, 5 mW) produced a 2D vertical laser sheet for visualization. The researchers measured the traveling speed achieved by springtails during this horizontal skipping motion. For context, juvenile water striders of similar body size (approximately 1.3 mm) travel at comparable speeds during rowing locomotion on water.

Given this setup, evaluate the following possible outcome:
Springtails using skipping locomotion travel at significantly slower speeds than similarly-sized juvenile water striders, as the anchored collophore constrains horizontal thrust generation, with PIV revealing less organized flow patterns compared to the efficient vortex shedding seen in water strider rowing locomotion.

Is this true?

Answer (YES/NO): NO